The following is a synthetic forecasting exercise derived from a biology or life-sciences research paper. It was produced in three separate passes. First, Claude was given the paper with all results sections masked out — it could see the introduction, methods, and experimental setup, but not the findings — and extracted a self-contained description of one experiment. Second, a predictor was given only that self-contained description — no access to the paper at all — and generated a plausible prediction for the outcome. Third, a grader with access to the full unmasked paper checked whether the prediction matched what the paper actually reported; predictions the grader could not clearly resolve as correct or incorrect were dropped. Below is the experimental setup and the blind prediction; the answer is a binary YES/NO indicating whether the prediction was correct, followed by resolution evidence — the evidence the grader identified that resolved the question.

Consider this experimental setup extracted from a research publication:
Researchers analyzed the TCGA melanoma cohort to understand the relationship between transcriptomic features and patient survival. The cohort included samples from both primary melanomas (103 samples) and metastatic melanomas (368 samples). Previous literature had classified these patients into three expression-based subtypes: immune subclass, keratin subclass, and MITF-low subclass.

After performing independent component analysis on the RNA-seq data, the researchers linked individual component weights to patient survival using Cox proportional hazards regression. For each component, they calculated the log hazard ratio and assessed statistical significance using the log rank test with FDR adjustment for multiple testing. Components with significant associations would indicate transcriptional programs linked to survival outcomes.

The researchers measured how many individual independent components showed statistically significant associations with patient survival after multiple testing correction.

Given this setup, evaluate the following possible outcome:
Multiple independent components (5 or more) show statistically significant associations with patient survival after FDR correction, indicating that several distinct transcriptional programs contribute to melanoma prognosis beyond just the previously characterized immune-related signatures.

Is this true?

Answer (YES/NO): YES